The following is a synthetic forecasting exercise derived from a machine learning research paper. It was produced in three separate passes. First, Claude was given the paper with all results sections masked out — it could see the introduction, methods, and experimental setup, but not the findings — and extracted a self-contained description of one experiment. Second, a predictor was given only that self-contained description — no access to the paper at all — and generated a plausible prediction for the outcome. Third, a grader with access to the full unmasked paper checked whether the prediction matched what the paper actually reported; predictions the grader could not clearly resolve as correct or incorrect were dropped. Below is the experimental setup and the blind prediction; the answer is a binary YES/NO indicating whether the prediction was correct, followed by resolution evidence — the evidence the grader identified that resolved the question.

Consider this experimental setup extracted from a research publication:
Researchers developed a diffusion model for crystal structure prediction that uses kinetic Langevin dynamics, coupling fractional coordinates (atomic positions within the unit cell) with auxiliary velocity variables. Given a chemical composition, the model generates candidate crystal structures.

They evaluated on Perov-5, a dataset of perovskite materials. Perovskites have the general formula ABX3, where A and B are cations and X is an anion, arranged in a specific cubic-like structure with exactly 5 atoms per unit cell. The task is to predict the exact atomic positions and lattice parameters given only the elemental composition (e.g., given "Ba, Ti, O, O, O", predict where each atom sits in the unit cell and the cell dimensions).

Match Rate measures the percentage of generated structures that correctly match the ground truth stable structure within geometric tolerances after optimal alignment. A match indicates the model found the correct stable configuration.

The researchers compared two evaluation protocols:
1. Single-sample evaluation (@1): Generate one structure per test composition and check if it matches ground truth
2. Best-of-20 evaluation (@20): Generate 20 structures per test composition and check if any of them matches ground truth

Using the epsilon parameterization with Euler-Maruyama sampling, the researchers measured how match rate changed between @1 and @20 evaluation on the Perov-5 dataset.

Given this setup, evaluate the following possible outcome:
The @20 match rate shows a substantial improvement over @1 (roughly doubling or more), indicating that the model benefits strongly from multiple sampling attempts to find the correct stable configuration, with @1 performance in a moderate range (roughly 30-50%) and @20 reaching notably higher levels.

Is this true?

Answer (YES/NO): NO